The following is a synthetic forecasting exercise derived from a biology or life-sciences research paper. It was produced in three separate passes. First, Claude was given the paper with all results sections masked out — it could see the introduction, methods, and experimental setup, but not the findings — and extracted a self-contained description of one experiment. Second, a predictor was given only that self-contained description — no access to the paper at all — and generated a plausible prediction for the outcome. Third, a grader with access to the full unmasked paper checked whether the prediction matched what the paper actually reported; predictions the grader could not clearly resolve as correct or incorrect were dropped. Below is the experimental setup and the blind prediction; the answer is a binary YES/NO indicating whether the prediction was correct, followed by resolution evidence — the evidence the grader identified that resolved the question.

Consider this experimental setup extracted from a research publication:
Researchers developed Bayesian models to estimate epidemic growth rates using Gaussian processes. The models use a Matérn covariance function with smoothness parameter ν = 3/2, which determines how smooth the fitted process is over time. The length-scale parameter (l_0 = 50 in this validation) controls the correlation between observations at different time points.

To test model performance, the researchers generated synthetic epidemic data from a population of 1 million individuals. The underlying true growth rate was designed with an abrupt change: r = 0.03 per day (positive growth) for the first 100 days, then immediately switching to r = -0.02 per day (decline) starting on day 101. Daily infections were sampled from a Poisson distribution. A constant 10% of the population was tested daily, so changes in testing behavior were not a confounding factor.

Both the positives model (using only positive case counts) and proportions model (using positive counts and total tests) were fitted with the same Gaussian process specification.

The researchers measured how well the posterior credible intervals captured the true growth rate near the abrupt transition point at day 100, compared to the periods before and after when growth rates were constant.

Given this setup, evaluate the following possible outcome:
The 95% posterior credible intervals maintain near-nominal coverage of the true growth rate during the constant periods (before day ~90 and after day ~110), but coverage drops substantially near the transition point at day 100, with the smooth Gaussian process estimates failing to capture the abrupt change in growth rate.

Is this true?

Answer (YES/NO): YES